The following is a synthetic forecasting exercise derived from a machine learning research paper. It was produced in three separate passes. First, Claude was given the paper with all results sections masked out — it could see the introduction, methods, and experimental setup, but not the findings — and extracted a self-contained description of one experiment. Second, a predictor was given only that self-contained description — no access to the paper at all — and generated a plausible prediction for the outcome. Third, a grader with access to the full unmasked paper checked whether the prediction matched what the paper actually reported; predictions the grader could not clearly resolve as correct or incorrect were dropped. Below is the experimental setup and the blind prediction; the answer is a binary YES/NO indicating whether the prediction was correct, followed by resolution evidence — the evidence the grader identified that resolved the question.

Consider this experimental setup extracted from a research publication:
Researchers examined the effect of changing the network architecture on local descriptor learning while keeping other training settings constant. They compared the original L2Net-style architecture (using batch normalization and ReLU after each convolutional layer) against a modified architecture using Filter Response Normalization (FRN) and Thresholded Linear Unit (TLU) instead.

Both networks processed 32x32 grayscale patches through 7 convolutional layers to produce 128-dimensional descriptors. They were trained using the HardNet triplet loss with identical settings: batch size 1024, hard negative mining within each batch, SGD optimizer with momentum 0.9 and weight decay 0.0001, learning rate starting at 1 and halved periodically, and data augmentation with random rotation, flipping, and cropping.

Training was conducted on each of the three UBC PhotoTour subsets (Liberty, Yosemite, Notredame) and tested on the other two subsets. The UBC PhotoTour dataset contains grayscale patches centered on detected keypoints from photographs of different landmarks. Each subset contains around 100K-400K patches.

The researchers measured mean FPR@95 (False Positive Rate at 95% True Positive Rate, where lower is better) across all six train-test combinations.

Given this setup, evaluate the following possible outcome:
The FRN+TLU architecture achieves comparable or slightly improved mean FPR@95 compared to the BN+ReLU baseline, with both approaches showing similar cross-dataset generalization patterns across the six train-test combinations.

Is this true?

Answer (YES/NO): NO